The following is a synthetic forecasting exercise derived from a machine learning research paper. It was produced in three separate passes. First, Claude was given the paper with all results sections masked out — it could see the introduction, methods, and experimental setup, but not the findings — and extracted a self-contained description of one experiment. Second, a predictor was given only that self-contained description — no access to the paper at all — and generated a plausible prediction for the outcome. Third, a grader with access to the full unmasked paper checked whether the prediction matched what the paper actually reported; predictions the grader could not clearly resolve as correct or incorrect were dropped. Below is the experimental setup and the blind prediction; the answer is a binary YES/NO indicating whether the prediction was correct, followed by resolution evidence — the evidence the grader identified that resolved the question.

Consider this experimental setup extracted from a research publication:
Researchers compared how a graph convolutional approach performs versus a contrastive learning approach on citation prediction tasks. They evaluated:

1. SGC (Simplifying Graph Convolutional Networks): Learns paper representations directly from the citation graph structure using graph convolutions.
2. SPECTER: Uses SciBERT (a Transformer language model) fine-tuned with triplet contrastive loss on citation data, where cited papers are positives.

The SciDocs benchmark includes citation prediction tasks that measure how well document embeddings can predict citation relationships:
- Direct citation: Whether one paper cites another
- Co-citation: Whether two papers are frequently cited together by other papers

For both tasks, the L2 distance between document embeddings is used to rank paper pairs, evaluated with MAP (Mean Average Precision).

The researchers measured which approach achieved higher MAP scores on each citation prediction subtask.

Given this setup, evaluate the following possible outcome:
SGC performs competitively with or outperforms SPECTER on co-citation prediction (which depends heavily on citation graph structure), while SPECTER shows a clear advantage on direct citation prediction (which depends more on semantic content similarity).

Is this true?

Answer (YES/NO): NO